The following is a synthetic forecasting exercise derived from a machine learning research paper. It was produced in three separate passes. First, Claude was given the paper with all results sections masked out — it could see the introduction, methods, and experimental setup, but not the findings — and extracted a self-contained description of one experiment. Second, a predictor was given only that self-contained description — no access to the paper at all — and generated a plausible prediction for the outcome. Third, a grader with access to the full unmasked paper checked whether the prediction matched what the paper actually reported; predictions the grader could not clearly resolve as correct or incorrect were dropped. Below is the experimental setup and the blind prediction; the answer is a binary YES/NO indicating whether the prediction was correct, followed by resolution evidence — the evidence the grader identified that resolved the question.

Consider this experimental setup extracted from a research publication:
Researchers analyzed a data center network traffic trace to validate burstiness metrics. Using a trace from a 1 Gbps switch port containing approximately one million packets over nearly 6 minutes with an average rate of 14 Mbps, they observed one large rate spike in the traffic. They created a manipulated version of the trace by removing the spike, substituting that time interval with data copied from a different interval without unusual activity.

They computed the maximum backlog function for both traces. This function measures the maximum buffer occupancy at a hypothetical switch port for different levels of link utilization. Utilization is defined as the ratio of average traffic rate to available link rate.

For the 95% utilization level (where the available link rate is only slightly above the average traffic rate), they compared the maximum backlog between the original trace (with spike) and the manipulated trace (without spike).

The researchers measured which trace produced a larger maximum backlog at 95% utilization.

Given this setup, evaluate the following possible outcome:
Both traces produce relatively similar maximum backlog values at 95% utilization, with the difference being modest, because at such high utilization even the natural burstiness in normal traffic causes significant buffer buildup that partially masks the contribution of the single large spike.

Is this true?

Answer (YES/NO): NO